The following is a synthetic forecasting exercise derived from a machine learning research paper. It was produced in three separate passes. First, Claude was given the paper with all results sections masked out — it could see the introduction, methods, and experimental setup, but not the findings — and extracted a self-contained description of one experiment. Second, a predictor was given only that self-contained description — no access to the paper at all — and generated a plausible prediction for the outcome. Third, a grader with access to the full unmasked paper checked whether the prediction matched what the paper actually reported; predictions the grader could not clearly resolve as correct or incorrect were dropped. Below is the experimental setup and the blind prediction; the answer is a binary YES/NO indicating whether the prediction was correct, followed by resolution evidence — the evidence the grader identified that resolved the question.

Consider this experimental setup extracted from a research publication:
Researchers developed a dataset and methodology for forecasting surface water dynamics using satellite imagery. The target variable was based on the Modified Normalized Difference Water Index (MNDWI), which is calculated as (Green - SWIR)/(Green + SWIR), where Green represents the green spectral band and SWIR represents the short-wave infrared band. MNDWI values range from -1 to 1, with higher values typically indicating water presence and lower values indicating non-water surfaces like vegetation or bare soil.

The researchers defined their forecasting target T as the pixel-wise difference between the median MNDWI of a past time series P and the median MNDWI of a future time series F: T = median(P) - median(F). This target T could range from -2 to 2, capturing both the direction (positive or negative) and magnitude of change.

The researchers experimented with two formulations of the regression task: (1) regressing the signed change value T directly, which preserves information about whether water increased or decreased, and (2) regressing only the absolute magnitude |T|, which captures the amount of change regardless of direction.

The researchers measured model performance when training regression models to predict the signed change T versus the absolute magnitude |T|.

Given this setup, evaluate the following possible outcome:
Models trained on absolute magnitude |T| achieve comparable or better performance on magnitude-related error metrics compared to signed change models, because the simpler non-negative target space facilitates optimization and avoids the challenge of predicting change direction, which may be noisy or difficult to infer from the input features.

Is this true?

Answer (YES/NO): YES